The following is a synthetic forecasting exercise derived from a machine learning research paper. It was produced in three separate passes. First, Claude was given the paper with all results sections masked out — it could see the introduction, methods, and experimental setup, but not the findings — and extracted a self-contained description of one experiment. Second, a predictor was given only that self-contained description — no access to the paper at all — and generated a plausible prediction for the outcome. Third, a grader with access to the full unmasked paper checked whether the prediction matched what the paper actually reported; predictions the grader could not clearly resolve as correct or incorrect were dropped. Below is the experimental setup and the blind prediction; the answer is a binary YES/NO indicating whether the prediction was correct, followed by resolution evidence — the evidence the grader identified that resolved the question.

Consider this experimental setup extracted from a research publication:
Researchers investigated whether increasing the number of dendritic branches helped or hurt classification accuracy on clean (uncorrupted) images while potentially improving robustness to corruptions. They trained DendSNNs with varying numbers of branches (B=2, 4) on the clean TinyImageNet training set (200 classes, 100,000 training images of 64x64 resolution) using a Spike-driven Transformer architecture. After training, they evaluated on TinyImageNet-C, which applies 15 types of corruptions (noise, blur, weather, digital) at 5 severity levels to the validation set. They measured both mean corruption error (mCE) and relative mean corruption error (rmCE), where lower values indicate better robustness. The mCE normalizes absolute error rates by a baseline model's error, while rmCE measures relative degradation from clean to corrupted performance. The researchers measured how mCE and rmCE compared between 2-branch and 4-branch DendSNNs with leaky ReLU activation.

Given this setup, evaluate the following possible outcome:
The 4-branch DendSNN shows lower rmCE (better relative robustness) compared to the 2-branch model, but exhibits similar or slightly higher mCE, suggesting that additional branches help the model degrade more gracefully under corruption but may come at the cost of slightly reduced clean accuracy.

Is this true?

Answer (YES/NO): YES